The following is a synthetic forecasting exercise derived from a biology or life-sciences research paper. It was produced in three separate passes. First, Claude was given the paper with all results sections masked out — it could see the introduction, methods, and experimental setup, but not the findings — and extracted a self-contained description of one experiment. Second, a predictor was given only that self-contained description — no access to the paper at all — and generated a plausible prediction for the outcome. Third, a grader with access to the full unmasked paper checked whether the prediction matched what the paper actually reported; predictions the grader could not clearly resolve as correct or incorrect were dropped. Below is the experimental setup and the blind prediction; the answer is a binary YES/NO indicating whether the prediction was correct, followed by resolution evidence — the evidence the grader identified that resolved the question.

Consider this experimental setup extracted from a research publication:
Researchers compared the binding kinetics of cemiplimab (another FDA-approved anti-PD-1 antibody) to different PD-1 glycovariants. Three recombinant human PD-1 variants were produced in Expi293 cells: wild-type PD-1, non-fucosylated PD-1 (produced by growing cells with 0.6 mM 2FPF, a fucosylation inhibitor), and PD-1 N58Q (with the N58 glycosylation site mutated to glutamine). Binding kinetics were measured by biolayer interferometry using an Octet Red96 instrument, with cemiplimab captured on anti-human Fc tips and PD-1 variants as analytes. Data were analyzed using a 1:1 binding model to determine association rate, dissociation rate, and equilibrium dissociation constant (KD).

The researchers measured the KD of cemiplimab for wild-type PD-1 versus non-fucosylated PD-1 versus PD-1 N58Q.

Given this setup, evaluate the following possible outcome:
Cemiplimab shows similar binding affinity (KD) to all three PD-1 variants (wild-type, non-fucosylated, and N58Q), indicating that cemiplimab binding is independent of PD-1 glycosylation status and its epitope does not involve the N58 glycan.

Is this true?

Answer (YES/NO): NO